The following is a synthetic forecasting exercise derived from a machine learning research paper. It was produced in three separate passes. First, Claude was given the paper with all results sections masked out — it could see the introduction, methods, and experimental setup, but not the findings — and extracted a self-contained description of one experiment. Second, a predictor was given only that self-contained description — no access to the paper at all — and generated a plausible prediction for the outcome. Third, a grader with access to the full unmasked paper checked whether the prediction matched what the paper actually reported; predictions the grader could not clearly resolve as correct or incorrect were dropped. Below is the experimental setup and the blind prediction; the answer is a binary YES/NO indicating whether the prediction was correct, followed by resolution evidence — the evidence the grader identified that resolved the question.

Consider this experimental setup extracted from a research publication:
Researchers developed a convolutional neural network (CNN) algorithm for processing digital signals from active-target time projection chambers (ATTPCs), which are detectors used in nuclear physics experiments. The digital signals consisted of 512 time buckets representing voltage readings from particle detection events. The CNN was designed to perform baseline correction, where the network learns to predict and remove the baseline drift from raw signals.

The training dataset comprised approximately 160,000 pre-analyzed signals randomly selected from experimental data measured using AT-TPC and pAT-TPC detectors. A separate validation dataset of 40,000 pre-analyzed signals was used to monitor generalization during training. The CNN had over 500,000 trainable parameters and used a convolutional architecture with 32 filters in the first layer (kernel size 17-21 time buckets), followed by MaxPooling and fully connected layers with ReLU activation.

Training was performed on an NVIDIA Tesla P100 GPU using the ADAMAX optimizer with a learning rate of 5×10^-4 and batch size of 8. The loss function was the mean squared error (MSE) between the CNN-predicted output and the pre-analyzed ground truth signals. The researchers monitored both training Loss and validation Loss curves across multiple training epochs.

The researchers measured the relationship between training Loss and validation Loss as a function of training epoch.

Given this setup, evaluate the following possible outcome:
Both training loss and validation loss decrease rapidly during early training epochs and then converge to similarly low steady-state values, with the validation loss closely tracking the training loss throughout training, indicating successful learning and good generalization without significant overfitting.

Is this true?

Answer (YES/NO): YES